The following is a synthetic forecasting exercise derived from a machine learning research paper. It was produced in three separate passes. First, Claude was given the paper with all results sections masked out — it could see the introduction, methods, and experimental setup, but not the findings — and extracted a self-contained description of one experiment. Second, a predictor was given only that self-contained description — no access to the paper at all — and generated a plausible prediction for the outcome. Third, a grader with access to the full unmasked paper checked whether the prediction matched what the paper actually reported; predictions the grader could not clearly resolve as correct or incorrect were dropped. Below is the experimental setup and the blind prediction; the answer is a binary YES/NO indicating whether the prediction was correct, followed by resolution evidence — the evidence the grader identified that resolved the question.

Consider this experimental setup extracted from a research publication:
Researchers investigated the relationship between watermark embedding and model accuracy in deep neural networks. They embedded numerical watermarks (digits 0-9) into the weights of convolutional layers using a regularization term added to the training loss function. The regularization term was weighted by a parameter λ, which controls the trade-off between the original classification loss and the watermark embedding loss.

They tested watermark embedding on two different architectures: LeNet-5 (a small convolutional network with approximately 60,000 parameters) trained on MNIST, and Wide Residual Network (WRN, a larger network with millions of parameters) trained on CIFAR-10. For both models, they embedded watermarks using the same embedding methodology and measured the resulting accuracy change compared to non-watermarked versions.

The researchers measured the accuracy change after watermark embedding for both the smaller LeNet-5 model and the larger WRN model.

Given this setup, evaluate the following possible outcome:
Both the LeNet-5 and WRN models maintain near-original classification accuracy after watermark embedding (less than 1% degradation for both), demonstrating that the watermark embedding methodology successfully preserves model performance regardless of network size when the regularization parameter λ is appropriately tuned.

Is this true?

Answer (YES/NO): YES